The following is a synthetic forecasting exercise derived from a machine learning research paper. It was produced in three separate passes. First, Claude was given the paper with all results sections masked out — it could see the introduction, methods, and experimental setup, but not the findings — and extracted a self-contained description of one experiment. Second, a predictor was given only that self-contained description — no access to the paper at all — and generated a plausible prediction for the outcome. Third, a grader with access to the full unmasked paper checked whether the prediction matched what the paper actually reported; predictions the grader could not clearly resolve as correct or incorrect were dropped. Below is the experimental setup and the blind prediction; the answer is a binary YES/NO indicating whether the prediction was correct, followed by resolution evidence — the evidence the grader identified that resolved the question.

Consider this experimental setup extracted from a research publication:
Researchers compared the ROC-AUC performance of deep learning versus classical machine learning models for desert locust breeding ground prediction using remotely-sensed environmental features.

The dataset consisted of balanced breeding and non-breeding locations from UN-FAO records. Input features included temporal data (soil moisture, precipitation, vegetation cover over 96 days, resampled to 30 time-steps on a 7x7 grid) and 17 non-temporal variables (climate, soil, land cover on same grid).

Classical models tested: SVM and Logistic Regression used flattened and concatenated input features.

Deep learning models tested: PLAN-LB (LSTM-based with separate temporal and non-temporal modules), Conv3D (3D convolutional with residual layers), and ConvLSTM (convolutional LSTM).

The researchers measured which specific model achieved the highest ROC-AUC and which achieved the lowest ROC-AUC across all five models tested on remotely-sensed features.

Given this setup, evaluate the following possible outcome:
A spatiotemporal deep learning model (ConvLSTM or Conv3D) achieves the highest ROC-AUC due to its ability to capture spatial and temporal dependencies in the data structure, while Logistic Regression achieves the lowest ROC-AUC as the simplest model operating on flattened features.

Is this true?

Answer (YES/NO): NO